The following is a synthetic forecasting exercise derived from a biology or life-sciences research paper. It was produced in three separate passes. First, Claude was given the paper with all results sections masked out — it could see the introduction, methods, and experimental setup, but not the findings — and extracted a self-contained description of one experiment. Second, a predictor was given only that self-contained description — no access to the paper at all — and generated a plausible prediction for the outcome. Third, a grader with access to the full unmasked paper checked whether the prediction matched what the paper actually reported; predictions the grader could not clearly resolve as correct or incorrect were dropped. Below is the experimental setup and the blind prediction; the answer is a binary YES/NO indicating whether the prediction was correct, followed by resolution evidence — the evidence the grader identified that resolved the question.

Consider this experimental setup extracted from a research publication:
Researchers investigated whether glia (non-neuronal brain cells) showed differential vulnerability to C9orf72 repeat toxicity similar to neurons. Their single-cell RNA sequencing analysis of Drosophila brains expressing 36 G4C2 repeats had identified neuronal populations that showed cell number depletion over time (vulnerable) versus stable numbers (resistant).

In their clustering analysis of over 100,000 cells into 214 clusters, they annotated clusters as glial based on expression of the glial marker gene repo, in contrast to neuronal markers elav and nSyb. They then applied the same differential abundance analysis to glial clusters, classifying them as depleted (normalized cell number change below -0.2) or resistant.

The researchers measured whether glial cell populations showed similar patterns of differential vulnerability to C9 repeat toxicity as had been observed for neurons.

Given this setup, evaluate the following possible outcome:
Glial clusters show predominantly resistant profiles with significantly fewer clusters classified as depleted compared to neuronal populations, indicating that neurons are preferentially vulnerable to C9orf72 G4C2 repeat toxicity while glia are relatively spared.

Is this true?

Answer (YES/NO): YES